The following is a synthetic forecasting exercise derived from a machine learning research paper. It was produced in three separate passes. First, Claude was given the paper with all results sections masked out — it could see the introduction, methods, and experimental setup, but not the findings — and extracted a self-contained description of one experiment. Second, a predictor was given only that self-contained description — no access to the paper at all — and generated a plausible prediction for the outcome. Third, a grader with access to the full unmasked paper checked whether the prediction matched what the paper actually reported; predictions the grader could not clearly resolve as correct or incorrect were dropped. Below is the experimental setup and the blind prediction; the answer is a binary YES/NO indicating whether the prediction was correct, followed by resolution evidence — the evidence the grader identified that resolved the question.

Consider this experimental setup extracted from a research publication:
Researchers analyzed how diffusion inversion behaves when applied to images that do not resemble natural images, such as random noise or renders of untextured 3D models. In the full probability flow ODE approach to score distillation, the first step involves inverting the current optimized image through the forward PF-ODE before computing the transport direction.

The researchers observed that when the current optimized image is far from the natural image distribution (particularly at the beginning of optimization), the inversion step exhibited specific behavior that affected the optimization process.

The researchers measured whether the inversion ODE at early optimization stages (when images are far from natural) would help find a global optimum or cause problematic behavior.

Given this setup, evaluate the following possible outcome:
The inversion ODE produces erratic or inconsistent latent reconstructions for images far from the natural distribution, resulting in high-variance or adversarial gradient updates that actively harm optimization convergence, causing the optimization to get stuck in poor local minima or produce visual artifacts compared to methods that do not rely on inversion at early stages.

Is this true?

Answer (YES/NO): NO